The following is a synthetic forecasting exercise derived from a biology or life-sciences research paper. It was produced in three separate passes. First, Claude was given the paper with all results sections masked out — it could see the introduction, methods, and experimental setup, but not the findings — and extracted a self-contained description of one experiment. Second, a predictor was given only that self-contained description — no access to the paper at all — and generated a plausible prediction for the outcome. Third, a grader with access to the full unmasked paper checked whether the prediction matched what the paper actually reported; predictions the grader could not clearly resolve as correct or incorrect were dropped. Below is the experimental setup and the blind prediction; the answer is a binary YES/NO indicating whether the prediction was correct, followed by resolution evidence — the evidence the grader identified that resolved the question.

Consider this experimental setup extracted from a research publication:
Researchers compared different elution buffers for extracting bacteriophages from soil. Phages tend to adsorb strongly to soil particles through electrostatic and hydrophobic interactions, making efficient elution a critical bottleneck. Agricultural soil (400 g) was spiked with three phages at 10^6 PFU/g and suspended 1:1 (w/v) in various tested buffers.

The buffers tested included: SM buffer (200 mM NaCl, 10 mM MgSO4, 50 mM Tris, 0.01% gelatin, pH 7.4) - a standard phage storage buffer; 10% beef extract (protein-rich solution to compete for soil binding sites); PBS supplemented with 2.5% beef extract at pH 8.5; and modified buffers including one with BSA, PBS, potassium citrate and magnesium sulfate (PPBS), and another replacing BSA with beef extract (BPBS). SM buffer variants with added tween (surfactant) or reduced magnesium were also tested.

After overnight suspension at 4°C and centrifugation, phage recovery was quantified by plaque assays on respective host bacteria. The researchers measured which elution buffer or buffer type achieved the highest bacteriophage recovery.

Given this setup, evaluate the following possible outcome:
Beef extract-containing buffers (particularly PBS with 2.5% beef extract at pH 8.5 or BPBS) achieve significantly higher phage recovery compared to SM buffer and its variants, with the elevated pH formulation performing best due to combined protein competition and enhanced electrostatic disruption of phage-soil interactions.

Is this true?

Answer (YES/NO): NO